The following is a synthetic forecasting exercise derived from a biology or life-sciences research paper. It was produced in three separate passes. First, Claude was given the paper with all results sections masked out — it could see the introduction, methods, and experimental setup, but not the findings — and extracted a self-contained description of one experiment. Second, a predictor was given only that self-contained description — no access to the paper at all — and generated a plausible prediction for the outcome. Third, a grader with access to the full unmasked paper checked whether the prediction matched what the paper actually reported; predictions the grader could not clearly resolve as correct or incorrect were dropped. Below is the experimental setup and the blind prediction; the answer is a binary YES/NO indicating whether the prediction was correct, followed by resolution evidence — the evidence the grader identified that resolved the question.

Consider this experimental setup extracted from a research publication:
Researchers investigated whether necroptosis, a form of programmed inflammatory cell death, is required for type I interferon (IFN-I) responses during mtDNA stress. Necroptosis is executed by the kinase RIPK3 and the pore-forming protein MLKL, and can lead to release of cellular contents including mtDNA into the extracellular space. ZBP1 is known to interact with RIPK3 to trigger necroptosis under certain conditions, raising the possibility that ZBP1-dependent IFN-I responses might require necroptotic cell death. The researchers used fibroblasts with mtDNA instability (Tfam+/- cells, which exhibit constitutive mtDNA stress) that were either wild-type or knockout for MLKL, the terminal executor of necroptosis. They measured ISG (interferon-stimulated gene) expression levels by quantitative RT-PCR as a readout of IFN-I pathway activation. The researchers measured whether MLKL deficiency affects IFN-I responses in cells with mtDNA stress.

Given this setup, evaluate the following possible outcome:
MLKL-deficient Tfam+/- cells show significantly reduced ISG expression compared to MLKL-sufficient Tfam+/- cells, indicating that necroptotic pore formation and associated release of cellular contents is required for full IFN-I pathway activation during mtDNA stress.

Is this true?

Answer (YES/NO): NO